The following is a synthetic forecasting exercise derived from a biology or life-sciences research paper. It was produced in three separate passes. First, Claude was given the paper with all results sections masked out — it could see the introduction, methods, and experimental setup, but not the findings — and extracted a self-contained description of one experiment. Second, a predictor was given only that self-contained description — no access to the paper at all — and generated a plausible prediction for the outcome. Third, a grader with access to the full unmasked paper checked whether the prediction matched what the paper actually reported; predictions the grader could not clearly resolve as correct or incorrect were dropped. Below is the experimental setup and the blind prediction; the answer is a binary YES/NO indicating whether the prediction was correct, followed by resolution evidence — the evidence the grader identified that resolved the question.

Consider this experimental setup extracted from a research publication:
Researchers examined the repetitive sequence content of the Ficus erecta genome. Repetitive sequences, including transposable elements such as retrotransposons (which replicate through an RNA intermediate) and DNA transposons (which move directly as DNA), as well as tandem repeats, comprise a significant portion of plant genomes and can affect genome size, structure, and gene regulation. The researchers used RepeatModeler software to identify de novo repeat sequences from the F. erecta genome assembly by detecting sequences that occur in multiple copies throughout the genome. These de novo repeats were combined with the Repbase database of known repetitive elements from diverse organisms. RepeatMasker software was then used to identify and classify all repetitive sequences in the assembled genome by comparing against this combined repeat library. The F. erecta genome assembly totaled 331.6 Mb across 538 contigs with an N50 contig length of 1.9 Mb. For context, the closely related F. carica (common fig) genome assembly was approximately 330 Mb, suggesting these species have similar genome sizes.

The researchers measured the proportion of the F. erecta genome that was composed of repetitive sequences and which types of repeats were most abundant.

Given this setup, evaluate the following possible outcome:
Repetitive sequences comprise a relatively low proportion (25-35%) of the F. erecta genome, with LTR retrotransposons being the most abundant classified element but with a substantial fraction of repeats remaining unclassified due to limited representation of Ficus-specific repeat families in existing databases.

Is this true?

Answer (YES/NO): NO